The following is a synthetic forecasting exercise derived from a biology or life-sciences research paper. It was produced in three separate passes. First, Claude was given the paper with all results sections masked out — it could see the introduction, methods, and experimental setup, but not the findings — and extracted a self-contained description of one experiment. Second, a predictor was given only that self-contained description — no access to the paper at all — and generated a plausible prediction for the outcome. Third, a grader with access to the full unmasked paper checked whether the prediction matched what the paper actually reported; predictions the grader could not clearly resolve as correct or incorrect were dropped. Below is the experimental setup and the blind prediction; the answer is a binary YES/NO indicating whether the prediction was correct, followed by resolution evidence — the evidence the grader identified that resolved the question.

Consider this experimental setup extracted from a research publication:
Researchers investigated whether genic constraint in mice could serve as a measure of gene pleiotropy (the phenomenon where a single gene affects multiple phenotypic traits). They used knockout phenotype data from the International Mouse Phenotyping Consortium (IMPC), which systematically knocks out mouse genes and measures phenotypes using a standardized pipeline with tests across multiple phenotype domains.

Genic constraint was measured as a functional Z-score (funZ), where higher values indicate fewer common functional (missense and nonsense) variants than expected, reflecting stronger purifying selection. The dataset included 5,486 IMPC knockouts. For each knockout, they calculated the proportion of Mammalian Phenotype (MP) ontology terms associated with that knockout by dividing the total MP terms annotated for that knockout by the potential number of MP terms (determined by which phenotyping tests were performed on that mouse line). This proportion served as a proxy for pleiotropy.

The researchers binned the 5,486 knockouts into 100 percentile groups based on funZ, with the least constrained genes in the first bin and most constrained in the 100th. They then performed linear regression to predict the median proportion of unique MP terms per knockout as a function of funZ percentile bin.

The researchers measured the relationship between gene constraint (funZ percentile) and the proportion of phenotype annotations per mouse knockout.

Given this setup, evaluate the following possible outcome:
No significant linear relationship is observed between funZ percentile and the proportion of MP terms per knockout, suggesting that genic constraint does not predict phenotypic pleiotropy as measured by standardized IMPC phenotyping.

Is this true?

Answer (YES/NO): NO